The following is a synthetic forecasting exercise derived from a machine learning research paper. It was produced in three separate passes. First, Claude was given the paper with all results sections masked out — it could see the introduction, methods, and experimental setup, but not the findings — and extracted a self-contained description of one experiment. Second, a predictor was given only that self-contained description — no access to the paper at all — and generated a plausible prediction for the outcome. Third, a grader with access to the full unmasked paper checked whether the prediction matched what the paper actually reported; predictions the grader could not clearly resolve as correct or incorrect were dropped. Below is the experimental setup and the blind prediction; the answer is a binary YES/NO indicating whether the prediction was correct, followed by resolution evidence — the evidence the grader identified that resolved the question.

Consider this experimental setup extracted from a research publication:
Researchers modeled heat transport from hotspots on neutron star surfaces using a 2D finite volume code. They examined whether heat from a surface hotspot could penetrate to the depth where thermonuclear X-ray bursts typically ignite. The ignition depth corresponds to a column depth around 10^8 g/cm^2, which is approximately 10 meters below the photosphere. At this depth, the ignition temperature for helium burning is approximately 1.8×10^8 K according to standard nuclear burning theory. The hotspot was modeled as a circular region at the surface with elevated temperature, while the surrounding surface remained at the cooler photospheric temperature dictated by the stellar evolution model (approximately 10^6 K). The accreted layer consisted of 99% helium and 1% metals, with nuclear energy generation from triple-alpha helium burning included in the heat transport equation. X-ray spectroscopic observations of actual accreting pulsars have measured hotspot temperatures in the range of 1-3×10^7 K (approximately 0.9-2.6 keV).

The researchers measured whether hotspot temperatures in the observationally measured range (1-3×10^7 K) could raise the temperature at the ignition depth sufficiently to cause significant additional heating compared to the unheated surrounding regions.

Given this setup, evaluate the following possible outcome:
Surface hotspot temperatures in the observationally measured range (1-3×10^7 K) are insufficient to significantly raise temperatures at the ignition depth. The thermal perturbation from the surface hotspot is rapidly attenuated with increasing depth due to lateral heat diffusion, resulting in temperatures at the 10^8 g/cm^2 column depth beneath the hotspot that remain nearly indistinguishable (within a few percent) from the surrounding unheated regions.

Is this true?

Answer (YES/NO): YES